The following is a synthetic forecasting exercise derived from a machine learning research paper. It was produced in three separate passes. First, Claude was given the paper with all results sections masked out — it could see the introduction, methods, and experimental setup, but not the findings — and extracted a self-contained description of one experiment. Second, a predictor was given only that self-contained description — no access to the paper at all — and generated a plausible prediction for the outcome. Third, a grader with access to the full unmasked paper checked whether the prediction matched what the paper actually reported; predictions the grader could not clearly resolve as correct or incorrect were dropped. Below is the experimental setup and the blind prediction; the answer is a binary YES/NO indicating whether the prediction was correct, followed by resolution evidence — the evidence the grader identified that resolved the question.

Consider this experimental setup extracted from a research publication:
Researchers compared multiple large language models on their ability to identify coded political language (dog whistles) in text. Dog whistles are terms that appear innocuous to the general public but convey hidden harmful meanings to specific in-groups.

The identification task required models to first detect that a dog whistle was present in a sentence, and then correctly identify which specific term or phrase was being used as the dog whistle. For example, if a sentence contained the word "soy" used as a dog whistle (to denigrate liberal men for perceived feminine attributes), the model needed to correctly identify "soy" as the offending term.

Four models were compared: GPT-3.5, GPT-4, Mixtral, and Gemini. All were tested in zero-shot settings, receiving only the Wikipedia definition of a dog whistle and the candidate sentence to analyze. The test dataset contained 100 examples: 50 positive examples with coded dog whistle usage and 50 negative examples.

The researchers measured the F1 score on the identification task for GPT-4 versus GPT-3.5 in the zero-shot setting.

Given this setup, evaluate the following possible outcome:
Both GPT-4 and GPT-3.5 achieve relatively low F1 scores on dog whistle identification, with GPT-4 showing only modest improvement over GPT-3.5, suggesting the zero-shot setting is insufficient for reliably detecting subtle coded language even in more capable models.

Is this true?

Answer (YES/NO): NO